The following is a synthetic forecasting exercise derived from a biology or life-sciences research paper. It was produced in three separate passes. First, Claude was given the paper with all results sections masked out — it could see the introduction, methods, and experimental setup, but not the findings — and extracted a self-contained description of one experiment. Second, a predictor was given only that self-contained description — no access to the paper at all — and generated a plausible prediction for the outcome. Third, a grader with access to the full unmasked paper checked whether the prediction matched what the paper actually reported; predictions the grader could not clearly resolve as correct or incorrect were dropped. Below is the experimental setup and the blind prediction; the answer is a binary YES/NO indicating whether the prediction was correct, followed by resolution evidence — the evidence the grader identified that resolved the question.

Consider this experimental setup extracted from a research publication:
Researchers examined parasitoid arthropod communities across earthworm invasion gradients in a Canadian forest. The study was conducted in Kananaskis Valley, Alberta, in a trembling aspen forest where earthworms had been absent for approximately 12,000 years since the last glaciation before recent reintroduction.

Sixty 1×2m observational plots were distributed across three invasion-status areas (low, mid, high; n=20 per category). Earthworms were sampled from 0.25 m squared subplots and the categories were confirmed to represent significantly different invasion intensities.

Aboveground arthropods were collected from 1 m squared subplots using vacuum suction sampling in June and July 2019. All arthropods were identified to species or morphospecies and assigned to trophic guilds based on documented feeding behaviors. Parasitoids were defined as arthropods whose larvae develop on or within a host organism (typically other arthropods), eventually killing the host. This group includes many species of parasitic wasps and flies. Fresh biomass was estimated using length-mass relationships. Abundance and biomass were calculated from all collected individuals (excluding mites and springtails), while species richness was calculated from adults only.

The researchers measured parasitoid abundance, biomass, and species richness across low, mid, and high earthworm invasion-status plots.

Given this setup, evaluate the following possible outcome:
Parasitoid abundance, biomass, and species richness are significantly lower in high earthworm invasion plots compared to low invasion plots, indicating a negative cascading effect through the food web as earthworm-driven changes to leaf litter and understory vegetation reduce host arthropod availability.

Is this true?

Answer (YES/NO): NO